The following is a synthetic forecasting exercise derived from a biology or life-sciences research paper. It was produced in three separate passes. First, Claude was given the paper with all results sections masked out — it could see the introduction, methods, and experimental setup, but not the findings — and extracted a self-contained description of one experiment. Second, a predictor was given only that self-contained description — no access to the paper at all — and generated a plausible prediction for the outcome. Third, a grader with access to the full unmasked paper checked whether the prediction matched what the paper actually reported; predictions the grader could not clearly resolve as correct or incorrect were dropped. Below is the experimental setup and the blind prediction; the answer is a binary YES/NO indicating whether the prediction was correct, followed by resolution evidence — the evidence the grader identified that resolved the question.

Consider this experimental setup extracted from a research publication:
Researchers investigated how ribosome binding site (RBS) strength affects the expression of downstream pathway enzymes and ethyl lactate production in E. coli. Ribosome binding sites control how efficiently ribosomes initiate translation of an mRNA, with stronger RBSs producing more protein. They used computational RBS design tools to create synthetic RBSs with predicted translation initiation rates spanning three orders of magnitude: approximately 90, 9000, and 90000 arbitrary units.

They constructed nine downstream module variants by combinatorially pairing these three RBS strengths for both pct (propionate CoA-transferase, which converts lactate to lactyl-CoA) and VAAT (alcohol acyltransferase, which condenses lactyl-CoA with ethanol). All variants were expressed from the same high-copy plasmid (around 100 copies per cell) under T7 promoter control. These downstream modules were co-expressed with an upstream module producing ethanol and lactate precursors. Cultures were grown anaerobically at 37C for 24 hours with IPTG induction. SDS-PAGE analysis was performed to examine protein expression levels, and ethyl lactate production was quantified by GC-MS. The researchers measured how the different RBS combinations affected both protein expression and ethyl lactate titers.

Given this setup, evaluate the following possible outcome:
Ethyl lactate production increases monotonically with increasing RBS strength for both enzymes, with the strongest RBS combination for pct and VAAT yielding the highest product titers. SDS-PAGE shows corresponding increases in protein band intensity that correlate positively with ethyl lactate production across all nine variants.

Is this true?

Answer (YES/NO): NO